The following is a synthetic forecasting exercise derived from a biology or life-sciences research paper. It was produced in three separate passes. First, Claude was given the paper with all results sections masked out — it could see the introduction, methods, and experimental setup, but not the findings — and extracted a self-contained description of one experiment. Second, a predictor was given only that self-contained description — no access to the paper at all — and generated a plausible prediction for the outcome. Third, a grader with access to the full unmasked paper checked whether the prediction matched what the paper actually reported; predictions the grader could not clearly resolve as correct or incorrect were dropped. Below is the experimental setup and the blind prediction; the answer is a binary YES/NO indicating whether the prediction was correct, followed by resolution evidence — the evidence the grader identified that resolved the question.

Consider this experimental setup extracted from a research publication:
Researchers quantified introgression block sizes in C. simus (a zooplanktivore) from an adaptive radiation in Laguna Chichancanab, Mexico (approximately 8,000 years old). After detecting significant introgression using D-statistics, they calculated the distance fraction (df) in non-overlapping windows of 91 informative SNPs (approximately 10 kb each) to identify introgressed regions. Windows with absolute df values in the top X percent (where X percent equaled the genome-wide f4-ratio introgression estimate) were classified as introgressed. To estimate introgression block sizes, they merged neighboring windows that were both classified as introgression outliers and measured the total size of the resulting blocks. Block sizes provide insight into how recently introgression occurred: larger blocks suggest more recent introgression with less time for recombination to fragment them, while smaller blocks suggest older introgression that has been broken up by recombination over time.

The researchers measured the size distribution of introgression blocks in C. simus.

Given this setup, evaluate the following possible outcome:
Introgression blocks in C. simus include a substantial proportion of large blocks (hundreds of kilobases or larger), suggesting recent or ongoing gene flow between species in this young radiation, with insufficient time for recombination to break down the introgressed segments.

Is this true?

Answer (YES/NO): NO